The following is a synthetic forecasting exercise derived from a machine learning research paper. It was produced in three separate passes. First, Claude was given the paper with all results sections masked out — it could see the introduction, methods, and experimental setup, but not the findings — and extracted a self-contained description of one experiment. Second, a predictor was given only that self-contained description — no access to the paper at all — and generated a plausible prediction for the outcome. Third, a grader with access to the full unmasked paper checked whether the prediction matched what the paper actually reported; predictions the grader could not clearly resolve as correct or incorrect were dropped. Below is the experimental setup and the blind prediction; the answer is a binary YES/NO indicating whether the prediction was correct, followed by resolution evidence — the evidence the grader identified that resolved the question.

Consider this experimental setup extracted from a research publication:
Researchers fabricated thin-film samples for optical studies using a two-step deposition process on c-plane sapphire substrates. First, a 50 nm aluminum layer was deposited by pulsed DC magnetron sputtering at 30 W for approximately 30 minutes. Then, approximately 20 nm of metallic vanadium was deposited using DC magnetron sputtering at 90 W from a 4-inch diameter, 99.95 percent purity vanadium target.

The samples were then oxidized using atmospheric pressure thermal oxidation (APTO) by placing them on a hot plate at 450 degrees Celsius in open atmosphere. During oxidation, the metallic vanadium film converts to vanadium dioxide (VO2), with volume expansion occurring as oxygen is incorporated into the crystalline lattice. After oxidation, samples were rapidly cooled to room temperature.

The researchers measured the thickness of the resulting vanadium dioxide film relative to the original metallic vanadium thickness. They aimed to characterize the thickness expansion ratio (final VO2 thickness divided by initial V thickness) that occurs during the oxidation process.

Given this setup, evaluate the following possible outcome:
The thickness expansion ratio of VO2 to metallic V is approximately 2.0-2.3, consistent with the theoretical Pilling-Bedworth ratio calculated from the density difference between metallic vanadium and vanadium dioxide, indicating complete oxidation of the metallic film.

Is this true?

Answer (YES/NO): YES